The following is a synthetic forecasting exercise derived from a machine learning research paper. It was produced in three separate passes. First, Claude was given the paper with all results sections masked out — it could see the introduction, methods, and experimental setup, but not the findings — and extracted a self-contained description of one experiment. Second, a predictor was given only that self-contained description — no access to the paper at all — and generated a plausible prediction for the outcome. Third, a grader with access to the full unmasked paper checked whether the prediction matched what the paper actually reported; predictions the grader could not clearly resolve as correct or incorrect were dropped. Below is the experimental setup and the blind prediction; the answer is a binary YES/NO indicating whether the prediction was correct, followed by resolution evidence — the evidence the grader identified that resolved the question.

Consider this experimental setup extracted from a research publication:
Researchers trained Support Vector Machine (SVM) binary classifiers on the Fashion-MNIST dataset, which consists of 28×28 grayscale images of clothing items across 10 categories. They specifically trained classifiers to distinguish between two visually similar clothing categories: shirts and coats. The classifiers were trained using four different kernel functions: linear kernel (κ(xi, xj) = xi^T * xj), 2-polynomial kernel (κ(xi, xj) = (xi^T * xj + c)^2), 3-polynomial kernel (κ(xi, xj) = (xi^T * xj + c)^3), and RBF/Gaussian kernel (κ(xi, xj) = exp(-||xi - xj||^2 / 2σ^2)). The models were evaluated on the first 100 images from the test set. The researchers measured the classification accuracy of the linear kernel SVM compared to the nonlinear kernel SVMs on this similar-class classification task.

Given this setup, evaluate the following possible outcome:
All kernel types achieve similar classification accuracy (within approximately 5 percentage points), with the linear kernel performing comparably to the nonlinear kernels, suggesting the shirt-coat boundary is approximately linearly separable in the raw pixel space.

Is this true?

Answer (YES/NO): NO